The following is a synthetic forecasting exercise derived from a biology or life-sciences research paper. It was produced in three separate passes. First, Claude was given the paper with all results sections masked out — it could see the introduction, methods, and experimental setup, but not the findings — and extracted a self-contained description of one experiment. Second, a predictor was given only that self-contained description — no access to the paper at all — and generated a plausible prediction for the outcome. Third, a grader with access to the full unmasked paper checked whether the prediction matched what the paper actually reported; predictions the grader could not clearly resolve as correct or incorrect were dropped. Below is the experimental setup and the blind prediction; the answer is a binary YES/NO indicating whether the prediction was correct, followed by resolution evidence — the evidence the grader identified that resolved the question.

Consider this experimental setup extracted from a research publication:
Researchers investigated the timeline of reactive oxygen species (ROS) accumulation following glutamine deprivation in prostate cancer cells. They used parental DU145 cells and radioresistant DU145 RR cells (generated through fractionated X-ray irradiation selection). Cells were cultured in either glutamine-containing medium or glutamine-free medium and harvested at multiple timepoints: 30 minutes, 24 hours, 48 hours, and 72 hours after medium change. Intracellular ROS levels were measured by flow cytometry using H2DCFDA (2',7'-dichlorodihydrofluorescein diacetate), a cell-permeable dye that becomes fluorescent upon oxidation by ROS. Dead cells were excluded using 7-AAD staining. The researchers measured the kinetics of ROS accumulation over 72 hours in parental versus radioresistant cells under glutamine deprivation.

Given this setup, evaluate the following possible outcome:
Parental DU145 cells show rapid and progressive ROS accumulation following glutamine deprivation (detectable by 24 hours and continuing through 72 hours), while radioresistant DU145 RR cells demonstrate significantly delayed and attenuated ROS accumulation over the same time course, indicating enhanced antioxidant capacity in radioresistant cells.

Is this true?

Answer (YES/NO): NO